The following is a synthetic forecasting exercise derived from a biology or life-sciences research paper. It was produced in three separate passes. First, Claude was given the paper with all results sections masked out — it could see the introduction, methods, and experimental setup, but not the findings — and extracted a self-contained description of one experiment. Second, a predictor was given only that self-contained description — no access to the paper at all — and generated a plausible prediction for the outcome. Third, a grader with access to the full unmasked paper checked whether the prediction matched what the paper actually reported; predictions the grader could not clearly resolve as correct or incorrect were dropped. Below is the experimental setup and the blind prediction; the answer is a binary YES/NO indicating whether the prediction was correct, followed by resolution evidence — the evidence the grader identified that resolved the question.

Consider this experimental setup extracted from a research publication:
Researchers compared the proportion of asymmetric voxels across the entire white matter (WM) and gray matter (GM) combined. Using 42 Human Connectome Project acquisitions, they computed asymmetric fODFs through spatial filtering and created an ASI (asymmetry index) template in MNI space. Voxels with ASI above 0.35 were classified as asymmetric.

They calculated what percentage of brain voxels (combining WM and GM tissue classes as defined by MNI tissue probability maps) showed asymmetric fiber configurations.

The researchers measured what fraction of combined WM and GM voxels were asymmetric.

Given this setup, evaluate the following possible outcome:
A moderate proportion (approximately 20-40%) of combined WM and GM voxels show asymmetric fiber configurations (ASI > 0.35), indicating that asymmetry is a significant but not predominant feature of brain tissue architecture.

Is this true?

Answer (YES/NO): NO